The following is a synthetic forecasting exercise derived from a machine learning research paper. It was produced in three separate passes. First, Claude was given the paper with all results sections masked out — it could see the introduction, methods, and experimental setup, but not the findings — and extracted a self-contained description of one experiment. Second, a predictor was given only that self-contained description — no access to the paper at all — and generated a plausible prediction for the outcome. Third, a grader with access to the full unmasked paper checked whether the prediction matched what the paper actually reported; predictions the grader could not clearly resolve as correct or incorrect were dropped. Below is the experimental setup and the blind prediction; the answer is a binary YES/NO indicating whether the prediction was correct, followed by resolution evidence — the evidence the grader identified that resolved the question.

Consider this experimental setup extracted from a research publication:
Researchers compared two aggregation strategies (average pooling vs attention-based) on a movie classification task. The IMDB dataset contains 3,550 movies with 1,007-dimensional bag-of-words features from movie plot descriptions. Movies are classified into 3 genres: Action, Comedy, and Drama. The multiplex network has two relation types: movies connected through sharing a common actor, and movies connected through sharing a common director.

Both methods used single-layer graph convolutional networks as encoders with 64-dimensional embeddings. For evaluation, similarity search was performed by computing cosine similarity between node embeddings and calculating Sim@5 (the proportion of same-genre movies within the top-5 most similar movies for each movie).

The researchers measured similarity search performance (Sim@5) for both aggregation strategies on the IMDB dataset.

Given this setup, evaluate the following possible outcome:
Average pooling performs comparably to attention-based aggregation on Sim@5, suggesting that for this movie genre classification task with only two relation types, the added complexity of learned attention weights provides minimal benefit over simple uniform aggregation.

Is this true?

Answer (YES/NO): NO